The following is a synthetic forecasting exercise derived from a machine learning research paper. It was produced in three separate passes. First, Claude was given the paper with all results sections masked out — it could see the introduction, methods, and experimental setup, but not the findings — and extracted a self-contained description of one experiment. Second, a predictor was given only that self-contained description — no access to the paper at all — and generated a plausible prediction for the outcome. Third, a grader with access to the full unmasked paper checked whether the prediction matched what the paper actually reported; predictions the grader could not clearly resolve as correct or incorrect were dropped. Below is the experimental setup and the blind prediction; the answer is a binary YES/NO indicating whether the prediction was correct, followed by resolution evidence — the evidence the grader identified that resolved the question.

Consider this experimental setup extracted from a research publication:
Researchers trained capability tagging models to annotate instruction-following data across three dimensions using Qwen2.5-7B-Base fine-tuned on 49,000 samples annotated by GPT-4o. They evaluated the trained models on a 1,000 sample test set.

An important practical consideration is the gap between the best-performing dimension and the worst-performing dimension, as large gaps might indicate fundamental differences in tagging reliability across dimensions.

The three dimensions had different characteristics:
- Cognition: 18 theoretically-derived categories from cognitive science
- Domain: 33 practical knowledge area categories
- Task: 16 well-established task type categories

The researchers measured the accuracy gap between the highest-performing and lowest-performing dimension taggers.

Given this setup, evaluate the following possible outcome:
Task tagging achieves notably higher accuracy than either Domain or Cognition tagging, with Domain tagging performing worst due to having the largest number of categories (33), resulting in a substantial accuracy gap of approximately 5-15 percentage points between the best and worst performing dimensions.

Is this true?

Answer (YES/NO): NO